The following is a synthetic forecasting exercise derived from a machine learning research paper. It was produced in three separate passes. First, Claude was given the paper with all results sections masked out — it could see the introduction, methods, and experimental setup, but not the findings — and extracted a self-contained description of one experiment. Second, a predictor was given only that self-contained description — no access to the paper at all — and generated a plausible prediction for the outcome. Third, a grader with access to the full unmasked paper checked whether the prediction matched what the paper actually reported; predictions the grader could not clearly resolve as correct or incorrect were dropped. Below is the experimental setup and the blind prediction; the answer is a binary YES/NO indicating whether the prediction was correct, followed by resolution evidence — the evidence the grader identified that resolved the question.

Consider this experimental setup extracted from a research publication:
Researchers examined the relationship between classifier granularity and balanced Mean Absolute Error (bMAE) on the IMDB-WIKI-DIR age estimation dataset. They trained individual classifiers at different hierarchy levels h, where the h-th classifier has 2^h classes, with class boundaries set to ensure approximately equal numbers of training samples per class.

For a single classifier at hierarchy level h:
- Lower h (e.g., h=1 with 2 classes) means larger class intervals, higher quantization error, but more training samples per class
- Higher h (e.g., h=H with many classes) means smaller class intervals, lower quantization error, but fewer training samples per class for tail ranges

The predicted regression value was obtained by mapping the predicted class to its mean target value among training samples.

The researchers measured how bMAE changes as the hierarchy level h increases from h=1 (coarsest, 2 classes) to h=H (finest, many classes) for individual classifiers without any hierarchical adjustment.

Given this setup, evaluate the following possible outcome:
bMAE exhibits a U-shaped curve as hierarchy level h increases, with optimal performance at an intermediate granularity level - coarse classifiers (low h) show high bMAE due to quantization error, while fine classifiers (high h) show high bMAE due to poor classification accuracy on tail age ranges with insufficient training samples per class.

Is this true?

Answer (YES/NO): NO